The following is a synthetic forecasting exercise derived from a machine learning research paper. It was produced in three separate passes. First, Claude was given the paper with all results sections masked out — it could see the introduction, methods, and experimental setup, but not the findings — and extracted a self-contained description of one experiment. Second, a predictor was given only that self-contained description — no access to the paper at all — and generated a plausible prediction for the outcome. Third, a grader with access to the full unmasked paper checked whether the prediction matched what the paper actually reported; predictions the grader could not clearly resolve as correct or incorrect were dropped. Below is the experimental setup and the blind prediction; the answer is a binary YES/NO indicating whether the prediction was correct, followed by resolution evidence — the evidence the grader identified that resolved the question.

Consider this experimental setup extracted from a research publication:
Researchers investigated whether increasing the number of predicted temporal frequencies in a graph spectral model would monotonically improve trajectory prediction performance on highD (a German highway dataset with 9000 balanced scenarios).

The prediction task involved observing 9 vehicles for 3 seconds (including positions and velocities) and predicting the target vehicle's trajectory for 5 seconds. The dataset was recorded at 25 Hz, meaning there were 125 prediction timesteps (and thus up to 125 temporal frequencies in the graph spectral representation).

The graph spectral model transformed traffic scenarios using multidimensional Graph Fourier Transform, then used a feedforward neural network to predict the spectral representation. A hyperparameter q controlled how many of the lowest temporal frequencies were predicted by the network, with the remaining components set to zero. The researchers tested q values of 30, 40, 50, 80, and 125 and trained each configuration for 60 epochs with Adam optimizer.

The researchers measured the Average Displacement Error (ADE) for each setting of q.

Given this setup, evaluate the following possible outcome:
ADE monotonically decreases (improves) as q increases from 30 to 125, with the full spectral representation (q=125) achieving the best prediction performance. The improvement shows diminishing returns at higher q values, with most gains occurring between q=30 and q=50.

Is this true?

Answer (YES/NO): NO